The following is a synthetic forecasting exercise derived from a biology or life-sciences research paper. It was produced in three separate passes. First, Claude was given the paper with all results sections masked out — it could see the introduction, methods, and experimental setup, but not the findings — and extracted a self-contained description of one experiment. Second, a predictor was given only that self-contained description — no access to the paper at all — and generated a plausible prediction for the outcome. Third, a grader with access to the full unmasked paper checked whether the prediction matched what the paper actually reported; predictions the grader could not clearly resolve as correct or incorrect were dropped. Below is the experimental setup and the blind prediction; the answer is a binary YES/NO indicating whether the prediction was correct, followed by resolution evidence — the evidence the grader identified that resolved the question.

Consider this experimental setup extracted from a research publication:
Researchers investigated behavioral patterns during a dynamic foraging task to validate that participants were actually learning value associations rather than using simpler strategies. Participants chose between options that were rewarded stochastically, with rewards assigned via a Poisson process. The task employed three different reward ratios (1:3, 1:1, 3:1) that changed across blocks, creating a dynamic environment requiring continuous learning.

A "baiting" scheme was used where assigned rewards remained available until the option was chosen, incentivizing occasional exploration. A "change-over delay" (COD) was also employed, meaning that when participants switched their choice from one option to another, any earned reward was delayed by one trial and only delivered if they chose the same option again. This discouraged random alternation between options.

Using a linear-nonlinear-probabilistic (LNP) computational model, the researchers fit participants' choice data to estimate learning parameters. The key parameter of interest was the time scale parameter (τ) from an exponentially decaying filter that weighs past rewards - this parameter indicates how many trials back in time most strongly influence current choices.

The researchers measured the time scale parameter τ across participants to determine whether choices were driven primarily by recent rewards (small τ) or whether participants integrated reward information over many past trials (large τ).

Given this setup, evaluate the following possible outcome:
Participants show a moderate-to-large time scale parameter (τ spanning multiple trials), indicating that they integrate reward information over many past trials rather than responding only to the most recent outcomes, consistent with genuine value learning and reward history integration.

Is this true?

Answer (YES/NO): NO